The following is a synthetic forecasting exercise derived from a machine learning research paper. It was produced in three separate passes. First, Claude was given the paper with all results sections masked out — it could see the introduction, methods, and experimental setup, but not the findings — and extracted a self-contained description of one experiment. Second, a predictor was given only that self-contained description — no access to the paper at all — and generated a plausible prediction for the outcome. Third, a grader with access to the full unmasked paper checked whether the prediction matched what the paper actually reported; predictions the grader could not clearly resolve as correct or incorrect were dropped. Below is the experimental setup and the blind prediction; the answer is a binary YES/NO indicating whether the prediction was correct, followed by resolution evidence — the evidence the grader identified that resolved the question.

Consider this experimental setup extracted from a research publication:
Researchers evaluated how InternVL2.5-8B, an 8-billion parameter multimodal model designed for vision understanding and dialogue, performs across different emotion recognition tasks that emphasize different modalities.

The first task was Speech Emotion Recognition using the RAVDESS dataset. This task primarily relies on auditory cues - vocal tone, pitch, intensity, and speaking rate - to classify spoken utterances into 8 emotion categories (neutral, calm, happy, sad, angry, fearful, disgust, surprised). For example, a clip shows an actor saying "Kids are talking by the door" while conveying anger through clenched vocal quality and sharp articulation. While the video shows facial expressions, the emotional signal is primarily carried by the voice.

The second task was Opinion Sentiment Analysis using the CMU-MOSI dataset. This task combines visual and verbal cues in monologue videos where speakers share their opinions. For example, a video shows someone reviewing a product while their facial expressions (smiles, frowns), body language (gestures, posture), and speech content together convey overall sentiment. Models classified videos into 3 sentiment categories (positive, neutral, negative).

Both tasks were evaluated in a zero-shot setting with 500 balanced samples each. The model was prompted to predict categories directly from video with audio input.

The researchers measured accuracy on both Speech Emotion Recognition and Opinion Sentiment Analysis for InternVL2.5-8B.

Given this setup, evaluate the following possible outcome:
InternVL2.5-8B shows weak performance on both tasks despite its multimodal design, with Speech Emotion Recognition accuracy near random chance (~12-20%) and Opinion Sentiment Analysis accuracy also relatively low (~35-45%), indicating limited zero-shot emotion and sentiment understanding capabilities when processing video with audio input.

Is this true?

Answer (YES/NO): NO